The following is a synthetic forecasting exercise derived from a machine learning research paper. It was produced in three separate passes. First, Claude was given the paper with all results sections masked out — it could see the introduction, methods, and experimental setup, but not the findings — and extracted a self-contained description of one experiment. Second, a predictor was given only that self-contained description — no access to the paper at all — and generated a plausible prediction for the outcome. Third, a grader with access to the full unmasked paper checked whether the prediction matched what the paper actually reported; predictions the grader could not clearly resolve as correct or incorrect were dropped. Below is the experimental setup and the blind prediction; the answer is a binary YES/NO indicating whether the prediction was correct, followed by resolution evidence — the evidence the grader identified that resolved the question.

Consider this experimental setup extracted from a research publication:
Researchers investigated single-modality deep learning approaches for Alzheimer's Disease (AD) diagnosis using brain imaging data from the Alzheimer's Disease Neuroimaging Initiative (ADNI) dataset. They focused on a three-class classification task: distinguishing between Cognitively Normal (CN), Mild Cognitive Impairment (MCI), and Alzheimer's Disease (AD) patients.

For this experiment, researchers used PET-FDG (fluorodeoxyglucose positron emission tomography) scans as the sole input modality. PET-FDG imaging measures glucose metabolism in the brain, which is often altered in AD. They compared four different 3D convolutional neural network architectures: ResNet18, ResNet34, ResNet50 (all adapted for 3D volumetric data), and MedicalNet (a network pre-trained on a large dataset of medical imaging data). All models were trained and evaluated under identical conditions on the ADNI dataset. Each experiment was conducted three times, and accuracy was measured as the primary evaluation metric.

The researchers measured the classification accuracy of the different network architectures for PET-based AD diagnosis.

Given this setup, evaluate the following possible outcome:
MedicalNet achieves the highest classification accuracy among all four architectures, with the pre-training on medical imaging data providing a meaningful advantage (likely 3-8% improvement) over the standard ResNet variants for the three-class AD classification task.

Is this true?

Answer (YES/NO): NO